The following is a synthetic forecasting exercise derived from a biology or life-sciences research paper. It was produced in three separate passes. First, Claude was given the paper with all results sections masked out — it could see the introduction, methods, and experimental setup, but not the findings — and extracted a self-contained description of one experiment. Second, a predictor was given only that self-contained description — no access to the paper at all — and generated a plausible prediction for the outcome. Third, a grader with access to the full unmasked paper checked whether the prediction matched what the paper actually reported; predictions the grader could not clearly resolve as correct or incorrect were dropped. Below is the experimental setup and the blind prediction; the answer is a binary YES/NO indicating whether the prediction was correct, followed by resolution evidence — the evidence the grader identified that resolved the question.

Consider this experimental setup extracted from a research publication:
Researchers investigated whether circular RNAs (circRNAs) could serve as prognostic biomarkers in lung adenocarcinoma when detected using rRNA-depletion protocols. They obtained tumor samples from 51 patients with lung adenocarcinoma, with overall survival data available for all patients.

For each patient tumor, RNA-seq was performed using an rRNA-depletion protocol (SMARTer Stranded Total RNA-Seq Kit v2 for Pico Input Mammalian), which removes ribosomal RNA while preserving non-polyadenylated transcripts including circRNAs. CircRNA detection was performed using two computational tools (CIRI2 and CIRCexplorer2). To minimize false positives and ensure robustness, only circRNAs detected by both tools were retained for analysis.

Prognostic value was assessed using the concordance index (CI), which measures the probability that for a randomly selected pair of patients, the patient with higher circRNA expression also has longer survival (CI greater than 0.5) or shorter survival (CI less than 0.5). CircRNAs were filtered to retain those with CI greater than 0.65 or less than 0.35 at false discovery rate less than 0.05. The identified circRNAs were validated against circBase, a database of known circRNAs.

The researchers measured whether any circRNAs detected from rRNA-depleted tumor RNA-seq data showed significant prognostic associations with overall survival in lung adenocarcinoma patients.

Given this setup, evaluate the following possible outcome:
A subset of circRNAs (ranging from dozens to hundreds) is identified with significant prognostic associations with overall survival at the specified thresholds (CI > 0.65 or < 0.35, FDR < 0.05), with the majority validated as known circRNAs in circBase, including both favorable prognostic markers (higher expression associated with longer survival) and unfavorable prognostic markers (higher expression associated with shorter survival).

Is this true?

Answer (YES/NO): NO